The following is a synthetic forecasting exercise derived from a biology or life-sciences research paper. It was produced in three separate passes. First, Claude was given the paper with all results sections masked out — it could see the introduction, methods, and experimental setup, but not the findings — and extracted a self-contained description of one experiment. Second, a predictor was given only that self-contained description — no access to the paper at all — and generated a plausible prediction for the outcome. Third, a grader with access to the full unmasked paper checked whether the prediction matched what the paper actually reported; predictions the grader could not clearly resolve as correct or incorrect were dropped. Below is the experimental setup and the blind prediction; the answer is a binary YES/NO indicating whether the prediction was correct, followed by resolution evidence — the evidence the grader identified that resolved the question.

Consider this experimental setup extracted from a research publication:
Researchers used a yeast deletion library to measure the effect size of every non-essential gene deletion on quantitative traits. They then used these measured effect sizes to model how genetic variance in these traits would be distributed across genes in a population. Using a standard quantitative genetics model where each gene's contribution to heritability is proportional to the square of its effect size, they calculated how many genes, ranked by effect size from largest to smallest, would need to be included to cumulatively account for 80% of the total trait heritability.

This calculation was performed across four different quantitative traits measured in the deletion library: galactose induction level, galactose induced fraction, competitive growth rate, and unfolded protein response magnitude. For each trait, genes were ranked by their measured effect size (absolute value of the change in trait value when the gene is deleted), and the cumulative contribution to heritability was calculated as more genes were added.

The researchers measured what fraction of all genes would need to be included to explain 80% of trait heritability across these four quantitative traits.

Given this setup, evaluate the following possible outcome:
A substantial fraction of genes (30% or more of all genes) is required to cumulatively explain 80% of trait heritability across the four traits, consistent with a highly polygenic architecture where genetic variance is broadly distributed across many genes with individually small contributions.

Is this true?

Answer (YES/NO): NO